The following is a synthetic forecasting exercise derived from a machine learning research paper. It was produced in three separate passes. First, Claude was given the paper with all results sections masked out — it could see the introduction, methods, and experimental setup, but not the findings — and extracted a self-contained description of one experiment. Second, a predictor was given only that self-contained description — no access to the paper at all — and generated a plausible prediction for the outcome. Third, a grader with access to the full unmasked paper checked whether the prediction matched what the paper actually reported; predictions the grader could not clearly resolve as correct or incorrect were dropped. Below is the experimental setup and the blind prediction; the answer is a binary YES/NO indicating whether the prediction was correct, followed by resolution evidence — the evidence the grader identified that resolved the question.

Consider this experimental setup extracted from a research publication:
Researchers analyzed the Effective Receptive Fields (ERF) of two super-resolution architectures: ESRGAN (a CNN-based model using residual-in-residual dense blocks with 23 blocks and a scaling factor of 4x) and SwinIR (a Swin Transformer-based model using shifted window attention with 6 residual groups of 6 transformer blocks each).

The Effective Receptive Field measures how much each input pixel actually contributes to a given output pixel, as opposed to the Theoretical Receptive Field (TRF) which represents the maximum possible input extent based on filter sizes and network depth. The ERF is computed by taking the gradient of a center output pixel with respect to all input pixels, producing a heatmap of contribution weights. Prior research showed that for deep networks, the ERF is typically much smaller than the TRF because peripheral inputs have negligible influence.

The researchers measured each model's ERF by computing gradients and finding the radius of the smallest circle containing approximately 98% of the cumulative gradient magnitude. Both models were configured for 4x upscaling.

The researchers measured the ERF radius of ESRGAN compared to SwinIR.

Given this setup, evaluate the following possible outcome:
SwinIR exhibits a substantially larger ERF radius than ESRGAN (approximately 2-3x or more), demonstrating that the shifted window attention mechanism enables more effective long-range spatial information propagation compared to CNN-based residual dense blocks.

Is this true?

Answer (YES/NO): YES